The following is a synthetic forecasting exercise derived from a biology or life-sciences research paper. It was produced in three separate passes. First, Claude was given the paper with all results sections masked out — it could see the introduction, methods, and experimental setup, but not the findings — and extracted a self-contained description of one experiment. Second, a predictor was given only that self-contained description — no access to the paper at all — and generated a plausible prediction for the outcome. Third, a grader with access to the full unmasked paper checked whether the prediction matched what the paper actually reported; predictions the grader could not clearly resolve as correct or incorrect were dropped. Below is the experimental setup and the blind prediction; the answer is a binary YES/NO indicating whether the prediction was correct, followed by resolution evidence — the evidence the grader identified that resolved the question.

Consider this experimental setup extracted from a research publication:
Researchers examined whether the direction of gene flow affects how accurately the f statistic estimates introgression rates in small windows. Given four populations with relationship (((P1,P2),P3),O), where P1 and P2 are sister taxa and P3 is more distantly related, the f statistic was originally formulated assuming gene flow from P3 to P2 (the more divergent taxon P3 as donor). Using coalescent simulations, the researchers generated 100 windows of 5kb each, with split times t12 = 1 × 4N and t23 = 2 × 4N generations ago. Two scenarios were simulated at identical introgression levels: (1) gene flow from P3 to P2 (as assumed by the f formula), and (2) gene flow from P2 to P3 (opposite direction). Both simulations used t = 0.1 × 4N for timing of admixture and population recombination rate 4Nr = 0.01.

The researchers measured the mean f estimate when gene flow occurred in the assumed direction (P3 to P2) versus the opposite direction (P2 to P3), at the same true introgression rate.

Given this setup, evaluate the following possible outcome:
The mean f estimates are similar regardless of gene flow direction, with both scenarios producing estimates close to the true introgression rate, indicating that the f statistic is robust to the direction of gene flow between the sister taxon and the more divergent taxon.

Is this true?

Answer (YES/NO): NO